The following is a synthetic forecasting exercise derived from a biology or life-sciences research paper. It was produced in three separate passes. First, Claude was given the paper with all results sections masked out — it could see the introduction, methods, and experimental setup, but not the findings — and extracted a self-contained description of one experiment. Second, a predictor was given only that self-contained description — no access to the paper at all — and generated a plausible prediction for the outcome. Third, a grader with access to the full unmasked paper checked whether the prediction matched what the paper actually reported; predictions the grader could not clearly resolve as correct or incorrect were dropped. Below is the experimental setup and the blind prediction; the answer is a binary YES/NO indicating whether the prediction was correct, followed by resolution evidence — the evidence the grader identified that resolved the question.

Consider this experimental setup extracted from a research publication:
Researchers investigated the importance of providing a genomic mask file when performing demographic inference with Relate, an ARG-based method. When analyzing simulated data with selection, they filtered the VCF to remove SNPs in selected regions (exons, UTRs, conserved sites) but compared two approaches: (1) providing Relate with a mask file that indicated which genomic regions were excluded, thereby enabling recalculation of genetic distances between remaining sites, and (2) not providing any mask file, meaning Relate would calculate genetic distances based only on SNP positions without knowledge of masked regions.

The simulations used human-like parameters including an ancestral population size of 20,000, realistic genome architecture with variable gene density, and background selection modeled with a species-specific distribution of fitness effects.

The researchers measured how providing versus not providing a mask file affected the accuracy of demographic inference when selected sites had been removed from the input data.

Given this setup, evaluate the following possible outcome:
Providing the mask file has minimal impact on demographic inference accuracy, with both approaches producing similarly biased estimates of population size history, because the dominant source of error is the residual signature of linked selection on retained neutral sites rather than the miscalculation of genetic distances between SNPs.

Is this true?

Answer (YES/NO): NO